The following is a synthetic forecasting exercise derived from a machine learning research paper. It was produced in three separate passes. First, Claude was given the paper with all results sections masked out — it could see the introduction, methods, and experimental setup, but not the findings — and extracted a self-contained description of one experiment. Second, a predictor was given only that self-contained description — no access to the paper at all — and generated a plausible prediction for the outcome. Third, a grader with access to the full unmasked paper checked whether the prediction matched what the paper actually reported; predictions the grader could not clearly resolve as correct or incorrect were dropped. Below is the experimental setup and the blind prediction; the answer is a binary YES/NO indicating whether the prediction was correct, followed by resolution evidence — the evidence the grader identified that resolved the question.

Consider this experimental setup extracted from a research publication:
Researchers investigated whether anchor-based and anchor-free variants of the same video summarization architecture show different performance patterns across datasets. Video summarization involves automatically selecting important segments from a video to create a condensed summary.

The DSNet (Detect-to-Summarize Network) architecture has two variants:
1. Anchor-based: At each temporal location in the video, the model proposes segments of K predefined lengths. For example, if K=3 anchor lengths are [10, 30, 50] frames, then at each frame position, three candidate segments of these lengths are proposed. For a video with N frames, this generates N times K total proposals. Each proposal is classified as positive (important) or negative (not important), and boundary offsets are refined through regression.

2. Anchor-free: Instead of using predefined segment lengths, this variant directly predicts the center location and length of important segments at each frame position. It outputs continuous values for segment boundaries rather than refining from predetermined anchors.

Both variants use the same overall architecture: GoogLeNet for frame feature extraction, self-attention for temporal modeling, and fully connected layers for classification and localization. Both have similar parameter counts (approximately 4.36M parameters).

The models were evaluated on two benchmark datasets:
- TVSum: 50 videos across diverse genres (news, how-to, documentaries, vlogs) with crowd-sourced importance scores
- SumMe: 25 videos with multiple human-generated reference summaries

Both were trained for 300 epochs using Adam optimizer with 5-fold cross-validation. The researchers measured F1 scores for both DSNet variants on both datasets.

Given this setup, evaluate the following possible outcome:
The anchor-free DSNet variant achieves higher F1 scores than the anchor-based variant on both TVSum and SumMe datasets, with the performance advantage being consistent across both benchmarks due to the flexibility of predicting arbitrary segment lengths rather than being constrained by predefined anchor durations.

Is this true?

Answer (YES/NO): NO